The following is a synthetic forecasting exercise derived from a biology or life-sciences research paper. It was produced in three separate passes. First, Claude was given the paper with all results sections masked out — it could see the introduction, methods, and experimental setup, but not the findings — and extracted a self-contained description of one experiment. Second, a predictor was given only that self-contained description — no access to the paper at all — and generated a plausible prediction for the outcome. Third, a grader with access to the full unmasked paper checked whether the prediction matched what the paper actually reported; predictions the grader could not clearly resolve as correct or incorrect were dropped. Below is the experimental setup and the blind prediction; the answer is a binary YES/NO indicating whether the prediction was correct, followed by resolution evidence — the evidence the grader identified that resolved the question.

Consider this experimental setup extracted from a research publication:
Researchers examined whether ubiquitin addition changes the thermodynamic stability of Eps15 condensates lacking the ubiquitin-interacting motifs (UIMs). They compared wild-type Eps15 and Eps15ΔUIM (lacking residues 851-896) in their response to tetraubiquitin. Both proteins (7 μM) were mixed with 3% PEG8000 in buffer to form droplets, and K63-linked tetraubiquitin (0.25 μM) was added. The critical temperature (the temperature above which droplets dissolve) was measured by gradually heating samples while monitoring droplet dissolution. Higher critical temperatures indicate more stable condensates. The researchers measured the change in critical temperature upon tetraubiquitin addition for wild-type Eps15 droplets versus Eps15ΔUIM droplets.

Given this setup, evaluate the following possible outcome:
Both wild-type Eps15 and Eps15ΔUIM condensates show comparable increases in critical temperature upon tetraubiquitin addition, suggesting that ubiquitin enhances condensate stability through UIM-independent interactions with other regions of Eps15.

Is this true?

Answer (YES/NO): NO